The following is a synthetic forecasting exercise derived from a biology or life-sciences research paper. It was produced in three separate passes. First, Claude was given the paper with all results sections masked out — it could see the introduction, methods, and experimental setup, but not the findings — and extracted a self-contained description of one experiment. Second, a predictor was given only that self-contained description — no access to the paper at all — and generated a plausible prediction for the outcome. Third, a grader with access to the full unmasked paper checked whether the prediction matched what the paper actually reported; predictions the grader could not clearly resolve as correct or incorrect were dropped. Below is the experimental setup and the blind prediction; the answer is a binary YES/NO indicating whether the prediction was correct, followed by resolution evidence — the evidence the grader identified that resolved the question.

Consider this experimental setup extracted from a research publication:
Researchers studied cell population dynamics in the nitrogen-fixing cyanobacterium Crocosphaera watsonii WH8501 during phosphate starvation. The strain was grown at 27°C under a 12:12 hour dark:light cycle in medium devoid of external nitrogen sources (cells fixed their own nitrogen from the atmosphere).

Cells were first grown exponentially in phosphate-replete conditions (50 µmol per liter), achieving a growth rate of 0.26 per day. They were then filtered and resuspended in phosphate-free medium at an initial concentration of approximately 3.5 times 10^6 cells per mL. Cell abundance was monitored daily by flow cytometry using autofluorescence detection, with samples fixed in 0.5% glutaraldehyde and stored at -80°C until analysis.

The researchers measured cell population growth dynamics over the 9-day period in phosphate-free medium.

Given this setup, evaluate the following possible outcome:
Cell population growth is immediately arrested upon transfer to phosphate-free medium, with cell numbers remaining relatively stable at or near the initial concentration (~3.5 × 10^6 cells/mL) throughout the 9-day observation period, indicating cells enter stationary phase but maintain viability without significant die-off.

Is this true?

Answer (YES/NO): NO